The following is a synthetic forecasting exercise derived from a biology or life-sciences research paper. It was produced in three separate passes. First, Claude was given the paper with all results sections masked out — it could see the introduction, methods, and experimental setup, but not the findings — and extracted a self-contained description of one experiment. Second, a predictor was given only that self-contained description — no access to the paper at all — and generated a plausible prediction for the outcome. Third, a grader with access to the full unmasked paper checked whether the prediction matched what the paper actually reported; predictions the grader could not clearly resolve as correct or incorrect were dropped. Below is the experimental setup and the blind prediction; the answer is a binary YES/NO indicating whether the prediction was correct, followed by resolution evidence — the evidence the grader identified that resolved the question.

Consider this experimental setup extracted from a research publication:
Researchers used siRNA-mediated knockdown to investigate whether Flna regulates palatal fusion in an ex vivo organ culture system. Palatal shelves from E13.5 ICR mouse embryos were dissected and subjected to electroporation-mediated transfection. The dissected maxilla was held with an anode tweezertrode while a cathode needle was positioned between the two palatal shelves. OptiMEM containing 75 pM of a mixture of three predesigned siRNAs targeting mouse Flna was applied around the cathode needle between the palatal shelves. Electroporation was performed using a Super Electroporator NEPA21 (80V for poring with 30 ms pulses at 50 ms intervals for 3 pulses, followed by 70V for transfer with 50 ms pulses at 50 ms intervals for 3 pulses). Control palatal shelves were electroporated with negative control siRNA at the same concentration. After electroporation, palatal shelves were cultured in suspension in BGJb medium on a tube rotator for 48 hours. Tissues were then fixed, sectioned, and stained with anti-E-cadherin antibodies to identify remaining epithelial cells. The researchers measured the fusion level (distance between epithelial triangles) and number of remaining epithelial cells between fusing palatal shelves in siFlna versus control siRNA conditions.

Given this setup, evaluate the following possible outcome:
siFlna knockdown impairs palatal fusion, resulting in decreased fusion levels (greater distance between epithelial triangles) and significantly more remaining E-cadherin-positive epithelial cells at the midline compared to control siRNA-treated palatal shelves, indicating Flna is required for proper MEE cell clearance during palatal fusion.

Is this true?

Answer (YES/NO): YES